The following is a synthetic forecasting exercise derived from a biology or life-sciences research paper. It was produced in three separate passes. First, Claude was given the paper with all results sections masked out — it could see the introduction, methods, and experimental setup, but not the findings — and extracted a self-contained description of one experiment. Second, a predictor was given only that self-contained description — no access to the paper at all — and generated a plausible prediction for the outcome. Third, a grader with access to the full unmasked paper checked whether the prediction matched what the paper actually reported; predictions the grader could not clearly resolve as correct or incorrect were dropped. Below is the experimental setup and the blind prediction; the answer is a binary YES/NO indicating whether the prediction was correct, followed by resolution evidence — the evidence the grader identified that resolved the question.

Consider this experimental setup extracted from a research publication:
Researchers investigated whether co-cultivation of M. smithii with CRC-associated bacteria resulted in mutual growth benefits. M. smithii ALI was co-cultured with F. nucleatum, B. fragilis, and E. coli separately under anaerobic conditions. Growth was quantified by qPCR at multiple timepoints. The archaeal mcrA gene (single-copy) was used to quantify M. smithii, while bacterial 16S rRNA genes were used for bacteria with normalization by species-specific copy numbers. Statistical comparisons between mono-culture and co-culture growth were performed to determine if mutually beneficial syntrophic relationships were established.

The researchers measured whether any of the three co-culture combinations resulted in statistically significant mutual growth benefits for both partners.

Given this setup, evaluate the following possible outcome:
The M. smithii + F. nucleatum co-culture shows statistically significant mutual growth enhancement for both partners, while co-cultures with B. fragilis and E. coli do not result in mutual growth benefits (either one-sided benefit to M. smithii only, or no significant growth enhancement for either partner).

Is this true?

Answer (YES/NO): NO